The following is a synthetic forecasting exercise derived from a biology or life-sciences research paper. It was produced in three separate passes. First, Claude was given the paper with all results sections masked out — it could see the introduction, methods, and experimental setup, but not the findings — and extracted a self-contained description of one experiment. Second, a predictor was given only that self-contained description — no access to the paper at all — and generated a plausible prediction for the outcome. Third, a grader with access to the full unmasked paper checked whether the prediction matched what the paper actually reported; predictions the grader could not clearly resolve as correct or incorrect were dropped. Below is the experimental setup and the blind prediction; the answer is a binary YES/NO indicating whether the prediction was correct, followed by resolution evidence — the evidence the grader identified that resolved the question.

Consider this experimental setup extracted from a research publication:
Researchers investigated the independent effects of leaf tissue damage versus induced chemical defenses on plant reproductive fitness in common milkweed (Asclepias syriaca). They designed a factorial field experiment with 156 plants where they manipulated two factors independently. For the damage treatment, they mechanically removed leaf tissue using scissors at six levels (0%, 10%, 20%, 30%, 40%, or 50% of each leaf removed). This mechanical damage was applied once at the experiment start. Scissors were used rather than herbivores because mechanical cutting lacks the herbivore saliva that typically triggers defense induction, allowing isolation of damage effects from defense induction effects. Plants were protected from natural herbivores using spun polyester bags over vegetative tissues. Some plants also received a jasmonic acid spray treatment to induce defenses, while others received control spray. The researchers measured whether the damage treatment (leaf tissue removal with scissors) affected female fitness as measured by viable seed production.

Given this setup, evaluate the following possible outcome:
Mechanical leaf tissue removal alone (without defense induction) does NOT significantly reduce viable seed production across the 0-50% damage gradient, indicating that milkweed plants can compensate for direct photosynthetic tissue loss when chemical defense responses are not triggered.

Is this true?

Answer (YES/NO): YES